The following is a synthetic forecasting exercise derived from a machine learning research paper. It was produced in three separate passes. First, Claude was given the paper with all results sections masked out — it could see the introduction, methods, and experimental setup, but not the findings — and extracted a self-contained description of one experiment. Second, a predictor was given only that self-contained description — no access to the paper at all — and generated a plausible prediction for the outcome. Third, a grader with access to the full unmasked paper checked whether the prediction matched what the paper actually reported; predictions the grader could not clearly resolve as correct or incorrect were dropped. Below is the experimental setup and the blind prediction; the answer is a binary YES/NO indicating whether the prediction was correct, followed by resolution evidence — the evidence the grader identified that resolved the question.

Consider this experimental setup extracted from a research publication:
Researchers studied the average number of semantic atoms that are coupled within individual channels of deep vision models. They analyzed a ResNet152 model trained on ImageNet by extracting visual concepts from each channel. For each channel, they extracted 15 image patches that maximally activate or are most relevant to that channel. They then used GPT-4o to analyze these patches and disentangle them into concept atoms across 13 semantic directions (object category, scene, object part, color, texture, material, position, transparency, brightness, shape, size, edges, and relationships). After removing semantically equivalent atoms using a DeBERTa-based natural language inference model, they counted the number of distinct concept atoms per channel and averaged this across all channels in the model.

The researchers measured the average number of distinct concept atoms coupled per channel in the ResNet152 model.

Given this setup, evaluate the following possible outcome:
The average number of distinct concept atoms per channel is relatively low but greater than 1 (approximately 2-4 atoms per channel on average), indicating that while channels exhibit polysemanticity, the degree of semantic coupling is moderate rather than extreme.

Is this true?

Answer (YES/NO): NO